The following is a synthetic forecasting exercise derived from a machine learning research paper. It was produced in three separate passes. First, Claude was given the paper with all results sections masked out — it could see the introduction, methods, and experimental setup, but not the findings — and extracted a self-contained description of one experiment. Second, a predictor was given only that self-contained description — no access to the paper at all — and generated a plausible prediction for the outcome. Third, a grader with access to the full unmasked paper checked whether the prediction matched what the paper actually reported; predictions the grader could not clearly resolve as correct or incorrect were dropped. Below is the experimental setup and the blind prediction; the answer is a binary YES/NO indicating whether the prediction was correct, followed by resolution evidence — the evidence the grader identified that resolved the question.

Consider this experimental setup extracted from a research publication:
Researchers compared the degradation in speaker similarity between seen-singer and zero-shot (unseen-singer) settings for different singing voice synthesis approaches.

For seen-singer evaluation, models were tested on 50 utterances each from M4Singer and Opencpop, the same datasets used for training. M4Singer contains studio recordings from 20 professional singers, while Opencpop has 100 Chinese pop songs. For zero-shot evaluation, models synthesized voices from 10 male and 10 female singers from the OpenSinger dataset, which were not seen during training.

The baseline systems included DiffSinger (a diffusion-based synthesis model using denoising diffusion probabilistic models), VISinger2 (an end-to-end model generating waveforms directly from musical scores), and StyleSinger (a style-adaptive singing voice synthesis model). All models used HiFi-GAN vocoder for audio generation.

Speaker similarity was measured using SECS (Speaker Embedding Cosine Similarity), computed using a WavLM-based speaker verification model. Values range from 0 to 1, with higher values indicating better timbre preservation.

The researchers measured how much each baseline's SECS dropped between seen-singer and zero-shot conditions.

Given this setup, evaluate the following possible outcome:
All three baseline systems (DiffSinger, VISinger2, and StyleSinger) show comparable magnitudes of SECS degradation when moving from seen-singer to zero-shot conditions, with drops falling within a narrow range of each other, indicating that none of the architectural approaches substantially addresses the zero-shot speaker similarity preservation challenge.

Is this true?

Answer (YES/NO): NO